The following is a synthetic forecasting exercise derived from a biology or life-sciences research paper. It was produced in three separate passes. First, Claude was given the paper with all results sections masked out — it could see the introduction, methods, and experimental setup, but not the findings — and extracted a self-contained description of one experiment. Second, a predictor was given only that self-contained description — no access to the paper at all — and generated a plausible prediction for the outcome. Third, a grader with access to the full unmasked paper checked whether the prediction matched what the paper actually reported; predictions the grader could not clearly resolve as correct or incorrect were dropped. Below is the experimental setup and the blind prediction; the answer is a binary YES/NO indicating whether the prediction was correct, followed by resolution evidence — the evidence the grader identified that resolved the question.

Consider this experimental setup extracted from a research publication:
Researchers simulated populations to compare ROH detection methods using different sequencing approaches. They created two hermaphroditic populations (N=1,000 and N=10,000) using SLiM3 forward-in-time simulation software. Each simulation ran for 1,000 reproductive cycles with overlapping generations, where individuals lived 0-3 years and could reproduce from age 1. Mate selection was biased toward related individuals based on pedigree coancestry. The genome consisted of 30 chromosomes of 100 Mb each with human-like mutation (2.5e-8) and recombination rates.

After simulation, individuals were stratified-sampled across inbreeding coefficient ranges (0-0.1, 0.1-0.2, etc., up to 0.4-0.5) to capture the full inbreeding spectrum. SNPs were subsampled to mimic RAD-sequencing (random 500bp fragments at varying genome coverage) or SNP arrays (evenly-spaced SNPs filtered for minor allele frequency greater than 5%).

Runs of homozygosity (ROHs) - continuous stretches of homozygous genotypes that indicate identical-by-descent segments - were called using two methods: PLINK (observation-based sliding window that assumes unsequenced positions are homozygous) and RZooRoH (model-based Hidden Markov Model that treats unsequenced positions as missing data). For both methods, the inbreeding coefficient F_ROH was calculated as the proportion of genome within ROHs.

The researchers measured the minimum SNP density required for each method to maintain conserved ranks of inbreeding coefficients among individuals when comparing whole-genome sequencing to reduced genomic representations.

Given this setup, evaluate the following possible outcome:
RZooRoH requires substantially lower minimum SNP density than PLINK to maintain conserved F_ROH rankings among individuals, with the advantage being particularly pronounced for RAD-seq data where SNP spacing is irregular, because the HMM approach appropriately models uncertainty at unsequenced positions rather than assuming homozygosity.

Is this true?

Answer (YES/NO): YES